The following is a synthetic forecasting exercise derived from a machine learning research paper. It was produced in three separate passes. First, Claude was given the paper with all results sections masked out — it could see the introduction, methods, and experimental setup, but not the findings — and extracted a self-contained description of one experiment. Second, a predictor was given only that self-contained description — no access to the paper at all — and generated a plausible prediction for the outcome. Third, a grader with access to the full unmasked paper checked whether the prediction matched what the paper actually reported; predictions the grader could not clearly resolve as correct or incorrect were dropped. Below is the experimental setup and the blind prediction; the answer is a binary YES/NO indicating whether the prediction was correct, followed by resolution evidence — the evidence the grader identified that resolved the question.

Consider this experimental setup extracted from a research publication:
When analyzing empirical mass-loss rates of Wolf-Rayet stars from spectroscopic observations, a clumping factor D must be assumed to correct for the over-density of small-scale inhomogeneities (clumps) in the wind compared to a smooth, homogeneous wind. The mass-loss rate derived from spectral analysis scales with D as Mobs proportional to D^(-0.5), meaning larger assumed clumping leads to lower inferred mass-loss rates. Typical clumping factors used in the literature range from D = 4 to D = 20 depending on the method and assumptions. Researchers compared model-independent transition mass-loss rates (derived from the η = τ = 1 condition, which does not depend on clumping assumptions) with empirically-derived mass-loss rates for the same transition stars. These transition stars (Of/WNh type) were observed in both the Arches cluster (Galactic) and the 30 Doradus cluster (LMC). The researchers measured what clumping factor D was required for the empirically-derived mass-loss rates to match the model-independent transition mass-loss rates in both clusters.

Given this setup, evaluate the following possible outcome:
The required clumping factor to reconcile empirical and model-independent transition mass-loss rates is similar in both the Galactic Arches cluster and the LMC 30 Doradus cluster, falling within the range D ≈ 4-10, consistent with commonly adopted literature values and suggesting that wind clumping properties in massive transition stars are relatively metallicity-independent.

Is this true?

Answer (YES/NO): YES